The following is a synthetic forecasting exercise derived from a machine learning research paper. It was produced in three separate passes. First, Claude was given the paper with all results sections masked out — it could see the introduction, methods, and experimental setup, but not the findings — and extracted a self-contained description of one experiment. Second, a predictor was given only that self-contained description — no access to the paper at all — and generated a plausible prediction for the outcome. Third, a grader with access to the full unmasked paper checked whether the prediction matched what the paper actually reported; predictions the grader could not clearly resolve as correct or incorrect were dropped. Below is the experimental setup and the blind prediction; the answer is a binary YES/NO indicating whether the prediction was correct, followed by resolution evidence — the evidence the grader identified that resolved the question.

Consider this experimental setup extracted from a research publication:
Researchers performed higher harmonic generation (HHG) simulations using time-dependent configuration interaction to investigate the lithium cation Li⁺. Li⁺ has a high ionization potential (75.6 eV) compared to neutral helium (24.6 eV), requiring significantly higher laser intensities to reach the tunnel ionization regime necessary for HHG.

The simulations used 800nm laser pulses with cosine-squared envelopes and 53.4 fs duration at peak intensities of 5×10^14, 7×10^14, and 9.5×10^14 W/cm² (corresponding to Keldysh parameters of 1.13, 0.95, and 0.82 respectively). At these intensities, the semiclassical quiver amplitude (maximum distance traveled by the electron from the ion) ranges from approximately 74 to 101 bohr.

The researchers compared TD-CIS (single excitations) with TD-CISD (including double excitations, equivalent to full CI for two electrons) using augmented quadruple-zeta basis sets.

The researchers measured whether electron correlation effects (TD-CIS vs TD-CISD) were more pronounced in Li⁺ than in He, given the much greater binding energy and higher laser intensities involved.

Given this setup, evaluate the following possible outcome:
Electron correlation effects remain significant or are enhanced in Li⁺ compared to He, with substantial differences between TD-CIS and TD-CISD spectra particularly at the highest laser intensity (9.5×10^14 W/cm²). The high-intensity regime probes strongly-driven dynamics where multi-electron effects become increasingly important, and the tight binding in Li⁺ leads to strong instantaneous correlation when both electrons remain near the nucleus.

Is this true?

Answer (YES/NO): NO